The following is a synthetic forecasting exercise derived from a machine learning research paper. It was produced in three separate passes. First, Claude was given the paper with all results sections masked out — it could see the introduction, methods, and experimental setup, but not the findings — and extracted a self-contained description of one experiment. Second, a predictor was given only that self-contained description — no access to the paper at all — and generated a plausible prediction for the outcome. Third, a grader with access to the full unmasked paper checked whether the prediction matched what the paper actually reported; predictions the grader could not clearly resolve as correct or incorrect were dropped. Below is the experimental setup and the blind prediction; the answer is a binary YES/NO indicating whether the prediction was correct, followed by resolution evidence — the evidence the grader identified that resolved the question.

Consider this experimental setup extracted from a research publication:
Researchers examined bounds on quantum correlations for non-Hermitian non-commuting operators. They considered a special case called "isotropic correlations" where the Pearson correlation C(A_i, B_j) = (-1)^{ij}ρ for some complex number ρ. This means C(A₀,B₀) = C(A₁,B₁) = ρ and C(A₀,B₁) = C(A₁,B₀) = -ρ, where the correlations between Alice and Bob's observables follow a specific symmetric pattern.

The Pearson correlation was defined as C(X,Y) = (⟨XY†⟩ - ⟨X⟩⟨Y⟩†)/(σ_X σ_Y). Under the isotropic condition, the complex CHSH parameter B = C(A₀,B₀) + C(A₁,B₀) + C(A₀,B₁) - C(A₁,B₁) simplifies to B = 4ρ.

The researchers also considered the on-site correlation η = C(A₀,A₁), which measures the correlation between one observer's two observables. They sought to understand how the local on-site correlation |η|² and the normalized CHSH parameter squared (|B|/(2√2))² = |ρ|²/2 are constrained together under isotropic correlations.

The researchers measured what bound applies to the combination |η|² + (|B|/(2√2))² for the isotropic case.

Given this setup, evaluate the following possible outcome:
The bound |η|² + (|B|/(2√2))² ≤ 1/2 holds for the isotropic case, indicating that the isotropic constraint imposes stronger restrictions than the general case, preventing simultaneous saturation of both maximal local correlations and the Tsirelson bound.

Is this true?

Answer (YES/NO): NO